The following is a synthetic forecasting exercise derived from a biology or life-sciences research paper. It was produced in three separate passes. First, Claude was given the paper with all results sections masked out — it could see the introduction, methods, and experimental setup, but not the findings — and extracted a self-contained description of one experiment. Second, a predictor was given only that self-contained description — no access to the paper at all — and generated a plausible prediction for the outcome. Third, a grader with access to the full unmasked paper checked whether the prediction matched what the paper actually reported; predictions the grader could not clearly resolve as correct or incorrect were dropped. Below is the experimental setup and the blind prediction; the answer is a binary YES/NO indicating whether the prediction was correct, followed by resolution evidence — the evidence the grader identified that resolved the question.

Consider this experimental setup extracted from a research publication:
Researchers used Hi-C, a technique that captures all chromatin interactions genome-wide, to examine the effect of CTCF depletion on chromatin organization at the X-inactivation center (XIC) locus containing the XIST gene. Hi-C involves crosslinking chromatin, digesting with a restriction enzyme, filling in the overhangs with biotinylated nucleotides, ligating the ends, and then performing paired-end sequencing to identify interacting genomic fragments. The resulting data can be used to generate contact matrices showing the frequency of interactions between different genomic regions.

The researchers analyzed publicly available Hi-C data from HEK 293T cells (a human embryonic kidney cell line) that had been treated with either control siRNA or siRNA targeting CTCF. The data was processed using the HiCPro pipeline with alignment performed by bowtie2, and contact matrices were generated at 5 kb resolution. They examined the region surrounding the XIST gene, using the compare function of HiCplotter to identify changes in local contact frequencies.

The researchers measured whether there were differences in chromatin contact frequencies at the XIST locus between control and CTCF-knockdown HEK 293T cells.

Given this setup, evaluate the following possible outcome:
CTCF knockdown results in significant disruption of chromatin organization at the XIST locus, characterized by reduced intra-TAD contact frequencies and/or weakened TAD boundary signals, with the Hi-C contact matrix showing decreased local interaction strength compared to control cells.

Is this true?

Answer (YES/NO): NO